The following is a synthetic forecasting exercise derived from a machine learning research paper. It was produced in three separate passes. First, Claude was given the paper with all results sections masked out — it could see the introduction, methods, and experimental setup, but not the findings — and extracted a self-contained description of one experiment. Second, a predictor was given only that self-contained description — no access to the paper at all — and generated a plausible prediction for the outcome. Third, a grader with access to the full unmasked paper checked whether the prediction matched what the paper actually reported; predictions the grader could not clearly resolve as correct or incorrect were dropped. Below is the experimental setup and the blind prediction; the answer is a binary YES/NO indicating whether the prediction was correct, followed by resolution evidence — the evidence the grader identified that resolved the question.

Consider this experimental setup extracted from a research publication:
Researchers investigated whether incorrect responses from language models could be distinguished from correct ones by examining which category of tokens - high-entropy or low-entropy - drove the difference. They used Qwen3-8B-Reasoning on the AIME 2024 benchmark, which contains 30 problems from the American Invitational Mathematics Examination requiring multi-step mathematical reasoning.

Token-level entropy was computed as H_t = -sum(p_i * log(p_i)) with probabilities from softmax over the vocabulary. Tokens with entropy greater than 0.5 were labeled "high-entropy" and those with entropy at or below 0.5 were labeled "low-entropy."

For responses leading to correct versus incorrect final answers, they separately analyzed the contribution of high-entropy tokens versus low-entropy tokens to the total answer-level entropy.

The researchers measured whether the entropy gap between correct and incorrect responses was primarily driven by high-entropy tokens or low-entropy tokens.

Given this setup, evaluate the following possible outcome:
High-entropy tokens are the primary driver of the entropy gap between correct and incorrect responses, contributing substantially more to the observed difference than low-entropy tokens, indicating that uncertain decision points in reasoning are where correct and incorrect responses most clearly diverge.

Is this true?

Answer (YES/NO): YES